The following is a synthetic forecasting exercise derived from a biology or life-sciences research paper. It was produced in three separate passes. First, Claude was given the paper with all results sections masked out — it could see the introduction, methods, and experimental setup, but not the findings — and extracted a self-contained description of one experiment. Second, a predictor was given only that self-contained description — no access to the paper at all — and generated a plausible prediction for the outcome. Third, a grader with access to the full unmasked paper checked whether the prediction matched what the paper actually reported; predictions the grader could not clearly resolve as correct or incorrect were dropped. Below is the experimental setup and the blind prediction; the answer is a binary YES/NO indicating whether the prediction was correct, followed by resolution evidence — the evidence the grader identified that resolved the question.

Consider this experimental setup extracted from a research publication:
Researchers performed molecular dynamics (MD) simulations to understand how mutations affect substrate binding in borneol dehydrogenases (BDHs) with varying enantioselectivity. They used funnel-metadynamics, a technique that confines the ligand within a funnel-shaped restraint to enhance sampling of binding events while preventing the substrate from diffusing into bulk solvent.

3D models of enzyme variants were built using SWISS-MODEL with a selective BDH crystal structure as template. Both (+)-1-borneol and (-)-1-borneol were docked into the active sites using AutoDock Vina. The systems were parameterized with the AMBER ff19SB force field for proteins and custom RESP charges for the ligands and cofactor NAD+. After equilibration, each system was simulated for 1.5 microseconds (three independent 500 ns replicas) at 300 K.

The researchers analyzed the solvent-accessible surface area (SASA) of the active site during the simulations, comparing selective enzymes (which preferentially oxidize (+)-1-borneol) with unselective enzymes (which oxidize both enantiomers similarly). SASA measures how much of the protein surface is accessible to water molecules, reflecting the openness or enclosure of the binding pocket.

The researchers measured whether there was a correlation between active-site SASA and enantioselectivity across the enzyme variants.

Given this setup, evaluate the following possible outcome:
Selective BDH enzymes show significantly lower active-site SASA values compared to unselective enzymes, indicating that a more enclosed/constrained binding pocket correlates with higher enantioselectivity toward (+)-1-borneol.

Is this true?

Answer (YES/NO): YES